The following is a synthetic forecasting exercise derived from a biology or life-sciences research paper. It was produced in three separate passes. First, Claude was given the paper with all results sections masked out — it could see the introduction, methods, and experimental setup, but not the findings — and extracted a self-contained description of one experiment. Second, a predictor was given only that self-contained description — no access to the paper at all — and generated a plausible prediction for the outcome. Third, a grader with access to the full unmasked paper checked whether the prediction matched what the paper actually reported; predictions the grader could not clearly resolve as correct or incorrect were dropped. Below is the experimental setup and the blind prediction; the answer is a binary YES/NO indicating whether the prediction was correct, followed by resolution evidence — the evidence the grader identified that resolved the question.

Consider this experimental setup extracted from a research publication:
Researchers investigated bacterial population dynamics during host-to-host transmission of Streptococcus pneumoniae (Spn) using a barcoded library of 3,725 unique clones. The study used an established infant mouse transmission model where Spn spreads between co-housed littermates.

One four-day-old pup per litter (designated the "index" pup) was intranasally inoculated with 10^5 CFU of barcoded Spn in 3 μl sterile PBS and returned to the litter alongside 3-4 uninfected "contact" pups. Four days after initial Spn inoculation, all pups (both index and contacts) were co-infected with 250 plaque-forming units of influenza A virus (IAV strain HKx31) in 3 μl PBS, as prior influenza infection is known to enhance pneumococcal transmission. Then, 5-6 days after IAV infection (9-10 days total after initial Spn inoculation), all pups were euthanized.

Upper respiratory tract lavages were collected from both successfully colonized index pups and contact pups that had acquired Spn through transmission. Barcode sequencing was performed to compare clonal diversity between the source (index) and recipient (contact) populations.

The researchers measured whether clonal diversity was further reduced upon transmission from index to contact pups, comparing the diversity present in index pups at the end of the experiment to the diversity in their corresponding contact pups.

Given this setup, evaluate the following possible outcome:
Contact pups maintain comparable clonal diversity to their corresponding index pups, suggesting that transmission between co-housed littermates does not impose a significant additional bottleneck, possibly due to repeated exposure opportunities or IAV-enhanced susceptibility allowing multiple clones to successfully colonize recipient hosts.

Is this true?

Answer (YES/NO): NO